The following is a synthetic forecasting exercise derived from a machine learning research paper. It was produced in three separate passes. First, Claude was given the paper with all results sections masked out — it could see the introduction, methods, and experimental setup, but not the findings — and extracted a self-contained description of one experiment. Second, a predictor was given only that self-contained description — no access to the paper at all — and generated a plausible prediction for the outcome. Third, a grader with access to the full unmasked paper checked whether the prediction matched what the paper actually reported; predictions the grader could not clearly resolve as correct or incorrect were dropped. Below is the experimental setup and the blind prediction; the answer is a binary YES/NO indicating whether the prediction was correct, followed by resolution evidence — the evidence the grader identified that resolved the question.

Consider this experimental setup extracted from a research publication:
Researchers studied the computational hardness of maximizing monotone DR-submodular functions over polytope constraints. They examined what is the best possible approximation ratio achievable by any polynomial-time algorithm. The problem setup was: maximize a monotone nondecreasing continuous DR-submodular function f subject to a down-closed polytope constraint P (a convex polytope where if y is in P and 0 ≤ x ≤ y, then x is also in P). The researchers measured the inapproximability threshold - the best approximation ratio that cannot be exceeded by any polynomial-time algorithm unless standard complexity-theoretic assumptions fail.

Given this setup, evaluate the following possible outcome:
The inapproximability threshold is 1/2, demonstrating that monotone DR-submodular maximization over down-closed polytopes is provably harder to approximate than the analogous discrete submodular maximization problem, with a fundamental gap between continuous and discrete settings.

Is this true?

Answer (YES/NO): NO